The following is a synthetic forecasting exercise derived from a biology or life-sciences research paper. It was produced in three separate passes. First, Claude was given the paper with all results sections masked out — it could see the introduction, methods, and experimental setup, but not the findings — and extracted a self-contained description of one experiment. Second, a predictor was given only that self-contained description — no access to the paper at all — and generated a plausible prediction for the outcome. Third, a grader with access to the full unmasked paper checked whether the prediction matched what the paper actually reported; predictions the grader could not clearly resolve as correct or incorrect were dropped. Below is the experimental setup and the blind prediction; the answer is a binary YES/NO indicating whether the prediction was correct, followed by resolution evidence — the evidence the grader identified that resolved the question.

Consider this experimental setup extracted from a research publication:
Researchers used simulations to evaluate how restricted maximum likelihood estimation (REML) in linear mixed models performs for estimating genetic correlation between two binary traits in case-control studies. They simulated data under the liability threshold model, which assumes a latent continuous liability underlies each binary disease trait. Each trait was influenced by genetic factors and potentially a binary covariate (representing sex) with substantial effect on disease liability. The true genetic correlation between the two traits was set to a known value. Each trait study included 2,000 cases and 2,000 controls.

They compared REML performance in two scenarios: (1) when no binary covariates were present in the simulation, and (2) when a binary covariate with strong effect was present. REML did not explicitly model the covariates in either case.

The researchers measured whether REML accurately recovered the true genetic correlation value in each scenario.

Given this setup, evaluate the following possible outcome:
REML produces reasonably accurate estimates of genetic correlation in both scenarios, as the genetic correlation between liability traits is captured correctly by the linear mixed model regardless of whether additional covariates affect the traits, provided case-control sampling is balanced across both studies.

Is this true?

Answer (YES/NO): NO